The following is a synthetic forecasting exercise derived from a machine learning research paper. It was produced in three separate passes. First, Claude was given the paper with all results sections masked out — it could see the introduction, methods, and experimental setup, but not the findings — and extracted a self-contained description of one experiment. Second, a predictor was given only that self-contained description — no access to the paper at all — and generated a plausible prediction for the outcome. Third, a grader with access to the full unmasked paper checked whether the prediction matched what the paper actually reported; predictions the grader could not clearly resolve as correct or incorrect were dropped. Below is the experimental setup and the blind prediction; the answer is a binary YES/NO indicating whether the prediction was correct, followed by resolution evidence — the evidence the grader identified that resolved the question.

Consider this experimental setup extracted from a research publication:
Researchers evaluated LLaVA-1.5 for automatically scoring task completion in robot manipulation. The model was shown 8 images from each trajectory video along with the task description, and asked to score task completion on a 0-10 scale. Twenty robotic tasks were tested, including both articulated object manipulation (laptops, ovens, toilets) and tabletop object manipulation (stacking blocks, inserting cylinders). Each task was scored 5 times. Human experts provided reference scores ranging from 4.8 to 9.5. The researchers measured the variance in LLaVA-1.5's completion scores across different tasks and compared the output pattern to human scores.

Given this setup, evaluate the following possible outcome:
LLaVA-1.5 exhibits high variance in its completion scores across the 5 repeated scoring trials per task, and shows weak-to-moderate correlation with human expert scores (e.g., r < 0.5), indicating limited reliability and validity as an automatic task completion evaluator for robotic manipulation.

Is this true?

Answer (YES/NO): NO